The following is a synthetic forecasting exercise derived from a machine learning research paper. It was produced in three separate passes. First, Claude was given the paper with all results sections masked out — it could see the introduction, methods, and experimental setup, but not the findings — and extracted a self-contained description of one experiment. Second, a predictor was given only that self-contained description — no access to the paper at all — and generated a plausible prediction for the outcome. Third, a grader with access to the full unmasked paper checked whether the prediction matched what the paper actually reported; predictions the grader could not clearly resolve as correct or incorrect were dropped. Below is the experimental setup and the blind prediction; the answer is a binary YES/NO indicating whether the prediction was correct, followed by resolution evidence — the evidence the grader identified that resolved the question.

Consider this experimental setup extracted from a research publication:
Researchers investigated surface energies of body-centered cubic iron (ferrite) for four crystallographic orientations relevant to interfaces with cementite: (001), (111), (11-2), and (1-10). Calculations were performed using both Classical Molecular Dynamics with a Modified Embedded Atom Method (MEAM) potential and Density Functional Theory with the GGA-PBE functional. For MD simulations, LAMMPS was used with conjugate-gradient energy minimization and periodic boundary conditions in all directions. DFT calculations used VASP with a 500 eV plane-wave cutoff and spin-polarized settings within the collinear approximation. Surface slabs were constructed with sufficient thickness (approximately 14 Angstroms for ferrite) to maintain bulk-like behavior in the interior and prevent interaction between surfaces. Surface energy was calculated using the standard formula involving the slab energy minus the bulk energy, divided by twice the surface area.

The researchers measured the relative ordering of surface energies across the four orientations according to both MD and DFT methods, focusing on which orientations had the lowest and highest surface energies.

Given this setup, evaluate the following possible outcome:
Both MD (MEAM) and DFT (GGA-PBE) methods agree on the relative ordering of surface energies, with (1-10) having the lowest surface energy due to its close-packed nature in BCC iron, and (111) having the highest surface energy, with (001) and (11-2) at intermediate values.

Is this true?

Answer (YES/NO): YES